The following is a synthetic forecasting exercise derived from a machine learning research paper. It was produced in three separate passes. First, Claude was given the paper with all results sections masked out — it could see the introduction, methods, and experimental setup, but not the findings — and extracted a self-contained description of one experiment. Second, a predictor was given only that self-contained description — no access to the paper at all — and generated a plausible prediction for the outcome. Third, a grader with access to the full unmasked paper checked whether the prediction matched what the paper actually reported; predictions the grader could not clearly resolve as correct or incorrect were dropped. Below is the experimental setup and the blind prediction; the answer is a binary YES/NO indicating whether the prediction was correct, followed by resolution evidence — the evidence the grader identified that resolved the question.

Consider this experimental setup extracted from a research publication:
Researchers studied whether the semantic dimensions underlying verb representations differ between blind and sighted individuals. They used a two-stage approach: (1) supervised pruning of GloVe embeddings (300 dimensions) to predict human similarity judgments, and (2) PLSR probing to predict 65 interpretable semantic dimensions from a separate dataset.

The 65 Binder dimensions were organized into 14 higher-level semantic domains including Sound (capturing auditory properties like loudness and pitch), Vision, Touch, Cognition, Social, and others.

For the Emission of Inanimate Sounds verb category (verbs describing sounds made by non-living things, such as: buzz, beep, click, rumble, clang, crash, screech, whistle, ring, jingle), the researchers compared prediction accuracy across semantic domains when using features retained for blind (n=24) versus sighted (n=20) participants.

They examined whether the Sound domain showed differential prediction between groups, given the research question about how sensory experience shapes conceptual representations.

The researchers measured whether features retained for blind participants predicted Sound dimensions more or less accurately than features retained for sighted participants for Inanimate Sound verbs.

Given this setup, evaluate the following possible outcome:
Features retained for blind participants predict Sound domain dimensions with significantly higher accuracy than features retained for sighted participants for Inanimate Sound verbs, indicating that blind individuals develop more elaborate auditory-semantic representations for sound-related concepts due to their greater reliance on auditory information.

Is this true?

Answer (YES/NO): NO